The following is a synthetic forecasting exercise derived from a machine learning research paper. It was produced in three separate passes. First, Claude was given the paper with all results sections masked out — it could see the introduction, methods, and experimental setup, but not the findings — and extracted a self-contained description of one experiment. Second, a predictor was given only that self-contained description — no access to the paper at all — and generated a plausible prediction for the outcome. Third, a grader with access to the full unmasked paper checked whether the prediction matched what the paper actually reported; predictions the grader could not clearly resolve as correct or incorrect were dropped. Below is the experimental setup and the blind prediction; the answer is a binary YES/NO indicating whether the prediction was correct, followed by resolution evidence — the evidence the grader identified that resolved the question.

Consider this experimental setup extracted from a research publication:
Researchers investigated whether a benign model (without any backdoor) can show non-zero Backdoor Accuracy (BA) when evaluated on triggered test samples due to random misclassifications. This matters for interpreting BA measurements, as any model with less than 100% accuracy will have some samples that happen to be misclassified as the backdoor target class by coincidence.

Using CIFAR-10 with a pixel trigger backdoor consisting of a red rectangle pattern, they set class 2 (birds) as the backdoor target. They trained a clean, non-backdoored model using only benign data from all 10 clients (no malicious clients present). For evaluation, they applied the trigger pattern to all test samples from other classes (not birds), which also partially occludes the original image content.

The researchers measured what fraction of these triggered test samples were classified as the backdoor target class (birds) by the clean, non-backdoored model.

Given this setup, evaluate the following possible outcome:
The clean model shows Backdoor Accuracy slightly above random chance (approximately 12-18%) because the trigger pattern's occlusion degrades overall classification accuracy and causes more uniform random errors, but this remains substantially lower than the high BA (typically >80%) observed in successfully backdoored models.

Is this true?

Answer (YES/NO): NO